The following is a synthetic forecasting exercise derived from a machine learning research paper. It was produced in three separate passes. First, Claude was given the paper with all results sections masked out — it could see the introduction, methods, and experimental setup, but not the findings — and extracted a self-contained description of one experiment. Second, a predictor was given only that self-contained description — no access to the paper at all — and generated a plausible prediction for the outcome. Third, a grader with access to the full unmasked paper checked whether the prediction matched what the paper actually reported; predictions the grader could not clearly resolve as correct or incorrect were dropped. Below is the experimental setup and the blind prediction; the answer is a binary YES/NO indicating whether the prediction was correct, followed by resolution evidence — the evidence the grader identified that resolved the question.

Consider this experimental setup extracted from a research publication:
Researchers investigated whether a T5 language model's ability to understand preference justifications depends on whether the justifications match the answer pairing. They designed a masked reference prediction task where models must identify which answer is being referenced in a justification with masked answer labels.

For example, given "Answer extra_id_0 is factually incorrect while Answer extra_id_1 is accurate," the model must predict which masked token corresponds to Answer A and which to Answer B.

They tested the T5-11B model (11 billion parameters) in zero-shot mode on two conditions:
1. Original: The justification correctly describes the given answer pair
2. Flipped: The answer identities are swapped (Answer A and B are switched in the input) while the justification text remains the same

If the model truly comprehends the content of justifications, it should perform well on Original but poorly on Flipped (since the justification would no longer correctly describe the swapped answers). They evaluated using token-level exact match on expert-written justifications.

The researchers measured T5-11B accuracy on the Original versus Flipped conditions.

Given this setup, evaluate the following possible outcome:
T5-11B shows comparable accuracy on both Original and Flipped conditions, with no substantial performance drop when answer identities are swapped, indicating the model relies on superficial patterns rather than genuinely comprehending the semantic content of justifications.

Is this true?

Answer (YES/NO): NO